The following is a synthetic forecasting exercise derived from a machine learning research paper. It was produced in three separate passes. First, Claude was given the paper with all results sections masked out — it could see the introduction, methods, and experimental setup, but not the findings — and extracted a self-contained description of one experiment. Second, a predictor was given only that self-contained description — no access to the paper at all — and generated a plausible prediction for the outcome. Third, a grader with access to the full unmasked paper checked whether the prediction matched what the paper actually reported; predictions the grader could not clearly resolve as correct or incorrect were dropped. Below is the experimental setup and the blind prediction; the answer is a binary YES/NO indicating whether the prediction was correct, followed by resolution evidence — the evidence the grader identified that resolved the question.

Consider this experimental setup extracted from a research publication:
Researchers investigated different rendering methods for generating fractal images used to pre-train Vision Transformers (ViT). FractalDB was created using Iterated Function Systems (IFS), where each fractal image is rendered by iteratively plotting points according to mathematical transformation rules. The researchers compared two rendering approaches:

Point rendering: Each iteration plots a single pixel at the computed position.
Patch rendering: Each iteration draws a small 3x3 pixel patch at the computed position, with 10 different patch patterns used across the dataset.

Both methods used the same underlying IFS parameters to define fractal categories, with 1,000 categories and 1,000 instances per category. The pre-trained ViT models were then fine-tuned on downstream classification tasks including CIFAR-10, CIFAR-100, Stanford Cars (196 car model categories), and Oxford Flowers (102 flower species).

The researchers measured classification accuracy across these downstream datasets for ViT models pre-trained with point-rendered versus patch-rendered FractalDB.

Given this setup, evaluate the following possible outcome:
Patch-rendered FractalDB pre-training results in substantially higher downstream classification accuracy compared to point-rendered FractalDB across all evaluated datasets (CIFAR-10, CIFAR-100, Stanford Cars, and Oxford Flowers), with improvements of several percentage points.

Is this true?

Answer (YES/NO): YES